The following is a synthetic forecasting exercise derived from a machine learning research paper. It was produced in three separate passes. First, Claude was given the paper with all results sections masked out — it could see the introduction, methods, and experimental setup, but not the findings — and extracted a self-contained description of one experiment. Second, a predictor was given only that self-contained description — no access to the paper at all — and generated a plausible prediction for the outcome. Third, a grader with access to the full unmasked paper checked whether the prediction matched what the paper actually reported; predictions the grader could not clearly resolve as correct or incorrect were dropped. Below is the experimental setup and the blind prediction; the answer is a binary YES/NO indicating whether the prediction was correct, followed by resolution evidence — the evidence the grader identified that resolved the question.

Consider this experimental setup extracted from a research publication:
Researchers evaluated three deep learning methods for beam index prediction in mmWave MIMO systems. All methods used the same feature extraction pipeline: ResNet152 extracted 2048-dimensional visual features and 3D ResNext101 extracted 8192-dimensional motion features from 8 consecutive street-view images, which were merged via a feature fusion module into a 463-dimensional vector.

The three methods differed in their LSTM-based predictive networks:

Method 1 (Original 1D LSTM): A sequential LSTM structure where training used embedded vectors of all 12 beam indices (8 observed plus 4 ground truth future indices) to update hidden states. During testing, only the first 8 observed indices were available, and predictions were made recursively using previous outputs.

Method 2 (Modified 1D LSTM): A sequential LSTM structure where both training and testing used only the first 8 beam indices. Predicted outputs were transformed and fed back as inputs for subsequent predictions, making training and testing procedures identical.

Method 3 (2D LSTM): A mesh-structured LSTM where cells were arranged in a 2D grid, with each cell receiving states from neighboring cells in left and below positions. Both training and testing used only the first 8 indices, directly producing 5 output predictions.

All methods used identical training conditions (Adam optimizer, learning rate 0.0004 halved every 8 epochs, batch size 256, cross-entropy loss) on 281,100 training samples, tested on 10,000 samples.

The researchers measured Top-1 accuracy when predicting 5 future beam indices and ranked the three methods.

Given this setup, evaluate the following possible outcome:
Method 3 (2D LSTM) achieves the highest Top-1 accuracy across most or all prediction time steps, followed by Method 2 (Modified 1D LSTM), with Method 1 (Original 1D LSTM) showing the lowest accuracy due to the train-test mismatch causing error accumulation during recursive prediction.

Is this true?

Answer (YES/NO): NO